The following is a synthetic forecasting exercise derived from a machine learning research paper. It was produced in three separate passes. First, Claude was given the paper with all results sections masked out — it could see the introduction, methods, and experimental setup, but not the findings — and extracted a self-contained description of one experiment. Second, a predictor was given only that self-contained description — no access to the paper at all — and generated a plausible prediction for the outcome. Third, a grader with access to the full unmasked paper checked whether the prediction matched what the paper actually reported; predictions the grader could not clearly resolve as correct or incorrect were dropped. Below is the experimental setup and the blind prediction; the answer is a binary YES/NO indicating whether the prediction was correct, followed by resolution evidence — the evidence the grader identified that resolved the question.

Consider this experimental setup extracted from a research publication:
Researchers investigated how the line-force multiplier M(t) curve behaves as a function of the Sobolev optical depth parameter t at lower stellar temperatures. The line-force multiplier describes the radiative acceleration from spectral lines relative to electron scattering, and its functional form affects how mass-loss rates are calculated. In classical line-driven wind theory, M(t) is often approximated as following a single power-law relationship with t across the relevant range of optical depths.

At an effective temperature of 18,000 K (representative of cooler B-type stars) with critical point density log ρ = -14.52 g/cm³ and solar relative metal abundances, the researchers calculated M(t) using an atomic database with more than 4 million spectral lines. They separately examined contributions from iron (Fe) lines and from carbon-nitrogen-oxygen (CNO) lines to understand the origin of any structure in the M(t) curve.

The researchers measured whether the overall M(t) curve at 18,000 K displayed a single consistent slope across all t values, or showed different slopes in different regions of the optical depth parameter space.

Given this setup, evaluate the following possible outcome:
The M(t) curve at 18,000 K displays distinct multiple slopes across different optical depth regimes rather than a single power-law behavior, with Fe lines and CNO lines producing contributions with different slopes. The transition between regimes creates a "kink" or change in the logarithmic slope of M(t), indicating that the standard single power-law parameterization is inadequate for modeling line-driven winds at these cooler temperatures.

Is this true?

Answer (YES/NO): YES